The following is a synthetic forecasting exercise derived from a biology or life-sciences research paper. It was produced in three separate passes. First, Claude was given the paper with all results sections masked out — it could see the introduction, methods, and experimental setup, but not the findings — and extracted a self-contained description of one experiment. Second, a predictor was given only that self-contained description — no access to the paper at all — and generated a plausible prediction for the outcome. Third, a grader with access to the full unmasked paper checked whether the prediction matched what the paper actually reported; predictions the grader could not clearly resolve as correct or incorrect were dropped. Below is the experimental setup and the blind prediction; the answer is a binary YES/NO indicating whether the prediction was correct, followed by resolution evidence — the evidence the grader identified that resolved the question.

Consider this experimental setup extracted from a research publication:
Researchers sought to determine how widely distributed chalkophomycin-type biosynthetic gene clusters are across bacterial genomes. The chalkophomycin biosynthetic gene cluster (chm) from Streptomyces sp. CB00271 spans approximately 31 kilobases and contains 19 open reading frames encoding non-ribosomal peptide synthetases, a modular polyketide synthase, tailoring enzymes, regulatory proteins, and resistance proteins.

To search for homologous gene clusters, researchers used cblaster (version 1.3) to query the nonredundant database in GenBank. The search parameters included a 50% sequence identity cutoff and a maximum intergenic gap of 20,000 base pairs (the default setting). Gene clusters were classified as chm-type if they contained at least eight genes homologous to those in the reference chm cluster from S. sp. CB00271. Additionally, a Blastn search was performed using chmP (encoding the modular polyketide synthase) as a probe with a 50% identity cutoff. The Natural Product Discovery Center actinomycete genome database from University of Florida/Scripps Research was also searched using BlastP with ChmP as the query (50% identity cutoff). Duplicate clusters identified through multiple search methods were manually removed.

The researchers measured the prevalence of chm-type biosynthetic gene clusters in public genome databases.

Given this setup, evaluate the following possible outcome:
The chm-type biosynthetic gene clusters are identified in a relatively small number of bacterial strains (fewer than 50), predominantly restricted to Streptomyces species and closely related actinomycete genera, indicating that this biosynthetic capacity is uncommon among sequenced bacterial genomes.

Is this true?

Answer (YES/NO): NO